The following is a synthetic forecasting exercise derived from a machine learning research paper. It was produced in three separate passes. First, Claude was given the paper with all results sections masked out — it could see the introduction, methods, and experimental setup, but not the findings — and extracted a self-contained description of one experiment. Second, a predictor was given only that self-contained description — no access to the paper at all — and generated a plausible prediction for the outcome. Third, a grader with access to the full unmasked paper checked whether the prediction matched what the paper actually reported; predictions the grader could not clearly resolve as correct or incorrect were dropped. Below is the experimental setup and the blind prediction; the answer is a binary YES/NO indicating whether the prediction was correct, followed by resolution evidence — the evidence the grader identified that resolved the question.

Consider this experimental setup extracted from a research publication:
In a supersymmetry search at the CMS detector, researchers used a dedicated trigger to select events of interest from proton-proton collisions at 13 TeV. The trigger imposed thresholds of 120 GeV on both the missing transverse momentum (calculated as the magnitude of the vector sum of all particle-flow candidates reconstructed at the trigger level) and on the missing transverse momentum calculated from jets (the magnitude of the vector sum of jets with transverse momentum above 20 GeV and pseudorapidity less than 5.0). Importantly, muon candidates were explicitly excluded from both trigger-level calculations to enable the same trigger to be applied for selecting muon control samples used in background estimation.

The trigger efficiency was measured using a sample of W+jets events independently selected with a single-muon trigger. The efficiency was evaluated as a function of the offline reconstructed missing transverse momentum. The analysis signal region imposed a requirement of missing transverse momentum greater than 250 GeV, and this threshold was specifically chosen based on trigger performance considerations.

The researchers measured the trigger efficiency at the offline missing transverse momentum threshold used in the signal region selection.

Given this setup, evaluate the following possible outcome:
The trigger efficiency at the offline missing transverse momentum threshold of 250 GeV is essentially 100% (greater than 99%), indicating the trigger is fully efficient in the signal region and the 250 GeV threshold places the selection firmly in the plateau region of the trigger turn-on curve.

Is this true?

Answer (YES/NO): NO